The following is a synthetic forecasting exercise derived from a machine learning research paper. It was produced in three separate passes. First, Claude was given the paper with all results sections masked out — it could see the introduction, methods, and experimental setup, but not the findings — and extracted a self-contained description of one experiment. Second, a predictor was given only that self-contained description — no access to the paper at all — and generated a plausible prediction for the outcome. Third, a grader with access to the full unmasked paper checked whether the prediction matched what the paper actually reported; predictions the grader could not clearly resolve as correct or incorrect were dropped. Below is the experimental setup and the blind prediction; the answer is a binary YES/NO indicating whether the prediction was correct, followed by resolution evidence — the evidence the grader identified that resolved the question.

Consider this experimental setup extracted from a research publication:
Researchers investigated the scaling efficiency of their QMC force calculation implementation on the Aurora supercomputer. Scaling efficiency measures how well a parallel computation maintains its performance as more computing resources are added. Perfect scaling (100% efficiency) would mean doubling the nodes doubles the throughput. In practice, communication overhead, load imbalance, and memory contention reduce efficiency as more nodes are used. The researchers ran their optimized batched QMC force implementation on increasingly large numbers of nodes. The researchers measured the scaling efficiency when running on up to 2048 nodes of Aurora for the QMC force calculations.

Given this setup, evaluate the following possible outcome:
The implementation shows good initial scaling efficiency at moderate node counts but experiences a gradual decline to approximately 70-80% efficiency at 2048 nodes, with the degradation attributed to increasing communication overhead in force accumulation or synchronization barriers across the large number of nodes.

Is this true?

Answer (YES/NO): NO